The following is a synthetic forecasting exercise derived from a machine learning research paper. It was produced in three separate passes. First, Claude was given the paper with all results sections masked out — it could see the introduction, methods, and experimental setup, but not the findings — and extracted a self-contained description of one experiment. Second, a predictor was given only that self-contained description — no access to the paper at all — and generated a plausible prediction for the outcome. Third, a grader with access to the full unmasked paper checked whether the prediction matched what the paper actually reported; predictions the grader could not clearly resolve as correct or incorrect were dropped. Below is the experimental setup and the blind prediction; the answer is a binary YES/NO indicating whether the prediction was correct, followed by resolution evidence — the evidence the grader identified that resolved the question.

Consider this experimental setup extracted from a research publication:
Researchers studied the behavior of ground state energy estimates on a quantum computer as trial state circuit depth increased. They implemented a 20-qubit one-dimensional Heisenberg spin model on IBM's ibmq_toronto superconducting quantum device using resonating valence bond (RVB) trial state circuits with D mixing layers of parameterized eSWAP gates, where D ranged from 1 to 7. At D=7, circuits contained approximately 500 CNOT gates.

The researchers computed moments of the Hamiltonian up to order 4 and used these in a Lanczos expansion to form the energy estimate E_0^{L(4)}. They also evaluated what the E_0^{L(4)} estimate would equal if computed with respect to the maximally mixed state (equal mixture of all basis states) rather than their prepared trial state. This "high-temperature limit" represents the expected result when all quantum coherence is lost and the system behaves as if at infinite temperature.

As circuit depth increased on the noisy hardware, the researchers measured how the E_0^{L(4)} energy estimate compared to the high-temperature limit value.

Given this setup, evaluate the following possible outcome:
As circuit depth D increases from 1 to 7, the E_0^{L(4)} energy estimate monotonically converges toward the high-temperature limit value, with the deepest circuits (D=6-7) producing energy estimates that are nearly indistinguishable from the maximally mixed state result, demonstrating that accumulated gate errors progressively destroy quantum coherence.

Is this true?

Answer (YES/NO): NO